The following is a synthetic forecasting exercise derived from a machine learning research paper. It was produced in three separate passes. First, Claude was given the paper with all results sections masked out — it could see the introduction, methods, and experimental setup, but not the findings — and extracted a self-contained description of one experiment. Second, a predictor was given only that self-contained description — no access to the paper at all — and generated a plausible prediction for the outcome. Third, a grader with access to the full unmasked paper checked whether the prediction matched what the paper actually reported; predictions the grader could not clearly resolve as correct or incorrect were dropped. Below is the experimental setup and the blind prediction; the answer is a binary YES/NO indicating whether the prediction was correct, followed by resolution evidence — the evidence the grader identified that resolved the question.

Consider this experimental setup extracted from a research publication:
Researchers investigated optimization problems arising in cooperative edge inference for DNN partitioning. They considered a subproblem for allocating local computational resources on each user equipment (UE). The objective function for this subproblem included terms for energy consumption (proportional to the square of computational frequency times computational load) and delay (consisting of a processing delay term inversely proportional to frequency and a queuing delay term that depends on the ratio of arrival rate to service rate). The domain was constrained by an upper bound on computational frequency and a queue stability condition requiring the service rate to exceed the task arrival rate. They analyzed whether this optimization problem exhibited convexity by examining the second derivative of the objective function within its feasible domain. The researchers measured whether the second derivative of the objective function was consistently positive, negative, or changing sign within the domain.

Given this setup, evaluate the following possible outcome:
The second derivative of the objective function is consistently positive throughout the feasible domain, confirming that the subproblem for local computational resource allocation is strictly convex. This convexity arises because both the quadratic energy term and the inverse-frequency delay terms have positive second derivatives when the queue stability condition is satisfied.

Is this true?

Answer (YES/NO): YES